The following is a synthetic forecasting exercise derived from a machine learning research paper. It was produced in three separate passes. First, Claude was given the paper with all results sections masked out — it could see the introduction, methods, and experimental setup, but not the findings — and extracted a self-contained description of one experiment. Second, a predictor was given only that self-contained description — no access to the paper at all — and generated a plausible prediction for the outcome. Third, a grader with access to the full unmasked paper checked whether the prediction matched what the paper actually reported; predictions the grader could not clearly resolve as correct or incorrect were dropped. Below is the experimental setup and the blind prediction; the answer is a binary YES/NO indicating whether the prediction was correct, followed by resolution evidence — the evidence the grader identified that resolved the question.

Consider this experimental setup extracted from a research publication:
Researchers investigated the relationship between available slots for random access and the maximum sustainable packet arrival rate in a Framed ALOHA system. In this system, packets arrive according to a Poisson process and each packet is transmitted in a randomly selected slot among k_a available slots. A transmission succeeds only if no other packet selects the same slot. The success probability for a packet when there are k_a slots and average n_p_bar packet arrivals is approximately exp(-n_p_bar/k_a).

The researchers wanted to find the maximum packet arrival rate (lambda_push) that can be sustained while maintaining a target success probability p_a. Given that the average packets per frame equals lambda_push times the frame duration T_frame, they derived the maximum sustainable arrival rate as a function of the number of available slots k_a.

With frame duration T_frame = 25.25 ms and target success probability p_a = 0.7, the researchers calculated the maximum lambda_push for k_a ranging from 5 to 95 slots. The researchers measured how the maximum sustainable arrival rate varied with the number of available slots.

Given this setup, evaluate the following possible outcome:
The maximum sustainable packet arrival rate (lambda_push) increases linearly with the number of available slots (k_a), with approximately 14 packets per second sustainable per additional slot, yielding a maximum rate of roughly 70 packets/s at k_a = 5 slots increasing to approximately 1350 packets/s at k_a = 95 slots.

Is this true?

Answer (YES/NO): YES